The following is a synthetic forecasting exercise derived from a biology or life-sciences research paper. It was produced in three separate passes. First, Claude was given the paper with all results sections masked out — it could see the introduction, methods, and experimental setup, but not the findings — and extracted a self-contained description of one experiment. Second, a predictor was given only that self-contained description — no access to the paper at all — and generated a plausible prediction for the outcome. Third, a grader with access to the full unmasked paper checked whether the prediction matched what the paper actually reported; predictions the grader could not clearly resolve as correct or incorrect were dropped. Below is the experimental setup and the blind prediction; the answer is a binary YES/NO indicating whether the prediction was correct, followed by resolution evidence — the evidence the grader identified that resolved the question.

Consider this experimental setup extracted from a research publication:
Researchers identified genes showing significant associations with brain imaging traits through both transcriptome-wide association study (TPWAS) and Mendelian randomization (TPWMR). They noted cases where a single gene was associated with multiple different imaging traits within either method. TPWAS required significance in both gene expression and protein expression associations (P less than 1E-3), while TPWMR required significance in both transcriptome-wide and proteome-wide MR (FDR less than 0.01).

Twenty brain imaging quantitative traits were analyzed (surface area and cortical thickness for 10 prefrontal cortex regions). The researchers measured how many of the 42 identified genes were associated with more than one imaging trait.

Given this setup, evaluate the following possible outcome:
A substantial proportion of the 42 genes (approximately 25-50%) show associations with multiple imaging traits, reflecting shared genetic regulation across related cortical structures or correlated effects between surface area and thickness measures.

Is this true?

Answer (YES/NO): NO